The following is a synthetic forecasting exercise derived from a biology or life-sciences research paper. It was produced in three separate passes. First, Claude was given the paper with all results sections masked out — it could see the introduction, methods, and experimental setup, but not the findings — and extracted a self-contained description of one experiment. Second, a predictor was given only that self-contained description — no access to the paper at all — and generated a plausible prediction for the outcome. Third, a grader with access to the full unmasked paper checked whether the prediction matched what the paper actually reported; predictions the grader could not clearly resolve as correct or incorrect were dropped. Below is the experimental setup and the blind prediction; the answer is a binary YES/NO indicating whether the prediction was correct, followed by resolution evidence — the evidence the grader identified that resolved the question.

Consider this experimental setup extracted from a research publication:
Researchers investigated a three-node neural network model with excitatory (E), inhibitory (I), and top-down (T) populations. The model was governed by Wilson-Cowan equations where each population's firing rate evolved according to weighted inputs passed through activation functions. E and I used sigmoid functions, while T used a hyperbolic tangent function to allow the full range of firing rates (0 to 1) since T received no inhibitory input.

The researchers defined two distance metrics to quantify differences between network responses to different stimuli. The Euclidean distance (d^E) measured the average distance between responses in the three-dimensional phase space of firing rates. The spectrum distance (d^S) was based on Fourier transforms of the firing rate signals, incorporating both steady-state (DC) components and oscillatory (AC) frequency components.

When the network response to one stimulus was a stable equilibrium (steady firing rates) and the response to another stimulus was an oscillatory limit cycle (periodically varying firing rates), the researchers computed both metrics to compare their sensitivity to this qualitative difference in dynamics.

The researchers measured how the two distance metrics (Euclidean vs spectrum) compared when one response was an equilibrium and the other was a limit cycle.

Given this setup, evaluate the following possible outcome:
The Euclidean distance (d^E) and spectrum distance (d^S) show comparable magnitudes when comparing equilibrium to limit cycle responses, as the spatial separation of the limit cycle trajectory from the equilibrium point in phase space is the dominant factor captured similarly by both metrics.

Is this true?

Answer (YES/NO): NO